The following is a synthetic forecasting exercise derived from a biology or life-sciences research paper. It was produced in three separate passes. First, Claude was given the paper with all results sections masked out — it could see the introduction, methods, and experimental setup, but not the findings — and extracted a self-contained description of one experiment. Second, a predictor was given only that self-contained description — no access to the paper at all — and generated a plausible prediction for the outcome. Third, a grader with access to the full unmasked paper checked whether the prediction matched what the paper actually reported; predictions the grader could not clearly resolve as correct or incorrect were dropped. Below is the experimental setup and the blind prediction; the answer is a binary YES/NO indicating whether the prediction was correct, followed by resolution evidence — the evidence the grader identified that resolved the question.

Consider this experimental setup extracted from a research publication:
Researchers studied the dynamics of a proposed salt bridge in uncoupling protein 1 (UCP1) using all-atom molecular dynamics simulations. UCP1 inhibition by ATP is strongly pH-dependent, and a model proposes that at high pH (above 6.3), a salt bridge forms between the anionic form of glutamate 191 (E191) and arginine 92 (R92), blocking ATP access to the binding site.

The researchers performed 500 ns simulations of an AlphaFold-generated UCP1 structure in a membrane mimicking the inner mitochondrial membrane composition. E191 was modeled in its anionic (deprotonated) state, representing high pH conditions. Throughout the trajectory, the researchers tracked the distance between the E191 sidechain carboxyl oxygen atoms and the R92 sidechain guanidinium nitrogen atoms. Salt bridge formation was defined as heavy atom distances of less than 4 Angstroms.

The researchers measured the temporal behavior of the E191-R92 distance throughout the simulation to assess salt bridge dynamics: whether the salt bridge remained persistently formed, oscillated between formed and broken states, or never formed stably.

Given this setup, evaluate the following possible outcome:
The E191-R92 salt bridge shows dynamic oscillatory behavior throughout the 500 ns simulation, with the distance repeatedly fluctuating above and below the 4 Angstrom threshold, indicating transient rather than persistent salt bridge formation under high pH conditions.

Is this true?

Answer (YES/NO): NO